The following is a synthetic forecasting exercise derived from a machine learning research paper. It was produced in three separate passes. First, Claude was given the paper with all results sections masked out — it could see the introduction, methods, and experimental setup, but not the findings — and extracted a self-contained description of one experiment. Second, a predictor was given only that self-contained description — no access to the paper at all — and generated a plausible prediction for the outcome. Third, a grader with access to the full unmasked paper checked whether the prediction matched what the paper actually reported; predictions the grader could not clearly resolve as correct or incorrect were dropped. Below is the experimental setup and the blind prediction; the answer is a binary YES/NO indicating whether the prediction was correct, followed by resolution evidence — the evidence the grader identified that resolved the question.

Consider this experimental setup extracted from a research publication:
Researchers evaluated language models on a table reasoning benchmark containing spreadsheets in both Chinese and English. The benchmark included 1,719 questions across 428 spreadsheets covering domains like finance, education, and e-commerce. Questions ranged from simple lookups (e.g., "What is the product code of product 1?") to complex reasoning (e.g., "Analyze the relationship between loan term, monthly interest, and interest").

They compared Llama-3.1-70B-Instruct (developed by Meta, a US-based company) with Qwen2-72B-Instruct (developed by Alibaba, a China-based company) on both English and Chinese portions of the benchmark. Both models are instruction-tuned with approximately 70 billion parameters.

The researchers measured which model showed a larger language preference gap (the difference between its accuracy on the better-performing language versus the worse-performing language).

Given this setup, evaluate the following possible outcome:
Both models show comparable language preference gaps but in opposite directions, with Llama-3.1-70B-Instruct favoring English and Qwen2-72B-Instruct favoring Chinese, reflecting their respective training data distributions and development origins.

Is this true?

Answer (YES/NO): NO